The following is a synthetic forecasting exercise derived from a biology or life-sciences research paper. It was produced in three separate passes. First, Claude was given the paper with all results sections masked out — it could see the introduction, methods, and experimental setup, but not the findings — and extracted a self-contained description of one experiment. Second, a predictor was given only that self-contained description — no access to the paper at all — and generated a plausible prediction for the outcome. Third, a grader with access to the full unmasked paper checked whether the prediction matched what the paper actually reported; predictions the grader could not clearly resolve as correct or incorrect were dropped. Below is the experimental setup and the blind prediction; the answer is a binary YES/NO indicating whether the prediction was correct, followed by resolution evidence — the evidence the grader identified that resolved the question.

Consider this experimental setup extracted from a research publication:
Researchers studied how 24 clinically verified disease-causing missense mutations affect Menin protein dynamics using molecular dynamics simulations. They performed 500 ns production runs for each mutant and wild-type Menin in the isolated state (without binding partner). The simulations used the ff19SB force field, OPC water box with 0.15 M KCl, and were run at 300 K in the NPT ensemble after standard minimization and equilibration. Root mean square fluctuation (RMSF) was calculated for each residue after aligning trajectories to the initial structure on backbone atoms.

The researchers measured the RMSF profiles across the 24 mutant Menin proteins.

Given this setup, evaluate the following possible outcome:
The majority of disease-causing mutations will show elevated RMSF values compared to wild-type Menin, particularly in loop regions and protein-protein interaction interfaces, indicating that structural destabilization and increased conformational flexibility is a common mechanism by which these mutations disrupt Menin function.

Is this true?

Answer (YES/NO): NO